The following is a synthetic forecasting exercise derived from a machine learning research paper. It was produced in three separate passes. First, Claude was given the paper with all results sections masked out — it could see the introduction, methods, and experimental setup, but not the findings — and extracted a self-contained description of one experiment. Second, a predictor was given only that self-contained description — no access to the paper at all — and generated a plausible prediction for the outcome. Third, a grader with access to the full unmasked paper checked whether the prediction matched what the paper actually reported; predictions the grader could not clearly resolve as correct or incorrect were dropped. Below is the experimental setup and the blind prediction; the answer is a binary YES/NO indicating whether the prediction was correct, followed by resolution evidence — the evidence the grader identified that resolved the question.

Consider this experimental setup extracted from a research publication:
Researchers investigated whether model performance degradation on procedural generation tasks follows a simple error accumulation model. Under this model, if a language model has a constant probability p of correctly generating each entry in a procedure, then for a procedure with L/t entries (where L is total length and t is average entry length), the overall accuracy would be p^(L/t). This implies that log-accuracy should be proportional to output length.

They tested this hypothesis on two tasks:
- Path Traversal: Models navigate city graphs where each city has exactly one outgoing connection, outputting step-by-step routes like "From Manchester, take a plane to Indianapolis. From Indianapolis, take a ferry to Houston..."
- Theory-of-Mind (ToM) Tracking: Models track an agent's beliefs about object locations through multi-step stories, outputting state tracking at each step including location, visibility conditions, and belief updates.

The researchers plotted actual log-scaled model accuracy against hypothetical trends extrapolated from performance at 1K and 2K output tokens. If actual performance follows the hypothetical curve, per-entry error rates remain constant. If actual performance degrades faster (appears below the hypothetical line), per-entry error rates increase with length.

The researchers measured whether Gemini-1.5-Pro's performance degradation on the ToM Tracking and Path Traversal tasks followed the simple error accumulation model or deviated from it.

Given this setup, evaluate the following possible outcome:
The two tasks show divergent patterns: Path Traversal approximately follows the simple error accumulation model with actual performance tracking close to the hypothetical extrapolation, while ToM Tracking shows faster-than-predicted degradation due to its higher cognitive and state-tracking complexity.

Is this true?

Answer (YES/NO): NO